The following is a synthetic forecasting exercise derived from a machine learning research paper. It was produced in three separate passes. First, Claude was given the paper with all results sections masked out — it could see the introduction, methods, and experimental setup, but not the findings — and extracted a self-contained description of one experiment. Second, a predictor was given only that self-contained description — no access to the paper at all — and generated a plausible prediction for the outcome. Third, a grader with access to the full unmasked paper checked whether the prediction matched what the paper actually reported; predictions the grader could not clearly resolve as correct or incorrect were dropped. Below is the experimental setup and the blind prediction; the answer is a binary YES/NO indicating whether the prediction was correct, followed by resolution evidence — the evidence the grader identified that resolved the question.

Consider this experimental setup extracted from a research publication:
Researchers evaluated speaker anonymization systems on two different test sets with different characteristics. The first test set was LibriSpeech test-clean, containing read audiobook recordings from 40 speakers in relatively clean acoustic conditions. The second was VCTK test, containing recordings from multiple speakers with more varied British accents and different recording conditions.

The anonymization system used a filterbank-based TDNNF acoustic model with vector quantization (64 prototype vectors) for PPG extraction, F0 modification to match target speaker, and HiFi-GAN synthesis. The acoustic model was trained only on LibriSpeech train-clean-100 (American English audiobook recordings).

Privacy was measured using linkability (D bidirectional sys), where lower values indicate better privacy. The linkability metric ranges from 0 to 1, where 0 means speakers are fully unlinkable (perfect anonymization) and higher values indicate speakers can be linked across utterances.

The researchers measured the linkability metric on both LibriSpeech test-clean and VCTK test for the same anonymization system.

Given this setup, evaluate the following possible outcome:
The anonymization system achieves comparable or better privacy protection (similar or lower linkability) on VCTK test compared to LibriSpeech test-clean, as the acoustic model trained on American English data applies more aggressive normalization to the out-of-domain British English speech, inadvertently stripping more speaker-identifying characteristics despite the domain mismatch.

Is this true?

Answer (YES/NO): YES